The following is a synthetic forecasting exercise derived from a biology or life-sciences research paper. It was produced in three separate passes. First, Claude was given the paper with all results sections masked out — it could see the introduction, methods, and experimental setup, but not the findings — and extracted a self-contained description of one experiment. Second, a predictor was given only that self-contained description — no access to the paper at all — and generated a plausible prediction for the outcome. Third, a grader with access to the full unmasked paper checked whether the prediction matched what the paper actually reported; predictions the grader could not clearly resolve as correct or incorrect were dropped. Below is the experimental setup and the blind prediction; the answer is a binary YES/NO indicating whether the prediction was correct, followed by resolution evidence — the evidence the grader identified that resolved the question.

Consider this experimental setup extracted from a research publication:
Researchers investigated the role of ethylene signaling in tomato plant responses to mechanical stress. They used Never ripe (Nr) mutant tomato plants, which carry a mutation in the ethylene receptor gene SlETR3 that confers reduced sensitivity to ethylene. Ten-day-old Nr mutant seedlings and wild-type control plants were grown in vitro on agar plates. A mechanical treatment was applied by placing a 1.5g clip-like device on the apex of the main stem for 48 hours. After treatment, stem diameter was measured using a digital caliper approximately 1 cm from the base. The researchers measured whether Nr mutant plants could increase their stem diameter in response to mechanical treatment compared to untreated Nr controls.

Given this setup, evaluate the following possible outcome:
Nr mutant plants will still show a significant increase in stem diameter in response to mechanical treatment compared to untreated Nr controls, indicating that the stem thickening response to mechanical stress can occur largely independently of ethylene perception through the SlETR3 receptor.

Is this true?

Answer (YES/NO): NO